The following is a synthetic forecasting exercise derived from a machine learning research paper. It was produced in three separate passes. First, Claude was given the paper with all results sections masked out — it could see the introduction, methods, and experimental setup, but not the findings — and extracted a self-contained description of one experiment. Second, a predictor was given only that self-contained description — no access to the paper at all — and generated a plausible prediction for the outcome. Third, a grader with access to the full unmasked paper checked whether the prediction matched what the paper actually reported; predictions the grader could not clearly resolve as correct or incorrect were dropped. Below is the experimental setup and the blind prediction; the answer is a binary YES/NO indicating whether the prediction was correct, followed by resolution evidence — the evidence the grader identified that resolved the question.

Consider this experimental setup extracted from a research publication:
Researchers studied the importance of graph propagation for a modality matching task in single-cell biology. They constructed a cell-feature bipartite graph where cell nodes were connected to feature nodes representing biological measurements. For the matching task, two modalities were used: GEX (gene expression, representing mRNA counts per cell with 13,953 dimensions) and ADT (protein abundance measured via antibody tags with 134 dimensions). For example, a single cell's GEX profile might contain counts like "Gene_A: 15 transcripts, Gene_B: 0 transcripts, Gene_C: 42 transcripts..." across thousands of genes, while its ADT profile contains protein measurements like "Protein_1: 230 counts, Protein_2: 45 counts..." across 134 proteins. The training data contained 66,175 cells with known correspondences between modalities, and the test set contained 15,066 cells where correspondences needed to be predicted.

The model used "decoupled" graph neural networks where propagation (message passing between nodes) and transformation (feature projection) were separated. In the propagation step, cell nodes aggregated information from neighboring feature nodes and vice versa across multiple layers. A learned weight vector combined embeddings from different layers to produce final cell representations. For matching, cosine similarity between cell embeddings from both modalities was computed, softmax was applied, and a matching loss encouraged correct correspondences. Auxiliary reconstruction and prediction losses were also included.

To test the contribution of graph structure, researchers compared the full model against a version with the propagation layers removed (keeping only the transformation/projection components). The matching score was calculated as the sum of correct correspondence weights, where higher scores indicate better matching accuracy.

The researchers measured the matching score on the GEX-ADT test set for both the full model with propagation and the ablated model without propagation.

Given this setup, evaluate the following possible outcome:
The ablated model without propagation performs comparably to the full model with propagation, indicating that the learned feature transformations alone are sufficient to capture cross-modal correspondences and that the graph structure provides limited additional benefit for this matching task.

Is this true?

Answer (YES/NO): NO